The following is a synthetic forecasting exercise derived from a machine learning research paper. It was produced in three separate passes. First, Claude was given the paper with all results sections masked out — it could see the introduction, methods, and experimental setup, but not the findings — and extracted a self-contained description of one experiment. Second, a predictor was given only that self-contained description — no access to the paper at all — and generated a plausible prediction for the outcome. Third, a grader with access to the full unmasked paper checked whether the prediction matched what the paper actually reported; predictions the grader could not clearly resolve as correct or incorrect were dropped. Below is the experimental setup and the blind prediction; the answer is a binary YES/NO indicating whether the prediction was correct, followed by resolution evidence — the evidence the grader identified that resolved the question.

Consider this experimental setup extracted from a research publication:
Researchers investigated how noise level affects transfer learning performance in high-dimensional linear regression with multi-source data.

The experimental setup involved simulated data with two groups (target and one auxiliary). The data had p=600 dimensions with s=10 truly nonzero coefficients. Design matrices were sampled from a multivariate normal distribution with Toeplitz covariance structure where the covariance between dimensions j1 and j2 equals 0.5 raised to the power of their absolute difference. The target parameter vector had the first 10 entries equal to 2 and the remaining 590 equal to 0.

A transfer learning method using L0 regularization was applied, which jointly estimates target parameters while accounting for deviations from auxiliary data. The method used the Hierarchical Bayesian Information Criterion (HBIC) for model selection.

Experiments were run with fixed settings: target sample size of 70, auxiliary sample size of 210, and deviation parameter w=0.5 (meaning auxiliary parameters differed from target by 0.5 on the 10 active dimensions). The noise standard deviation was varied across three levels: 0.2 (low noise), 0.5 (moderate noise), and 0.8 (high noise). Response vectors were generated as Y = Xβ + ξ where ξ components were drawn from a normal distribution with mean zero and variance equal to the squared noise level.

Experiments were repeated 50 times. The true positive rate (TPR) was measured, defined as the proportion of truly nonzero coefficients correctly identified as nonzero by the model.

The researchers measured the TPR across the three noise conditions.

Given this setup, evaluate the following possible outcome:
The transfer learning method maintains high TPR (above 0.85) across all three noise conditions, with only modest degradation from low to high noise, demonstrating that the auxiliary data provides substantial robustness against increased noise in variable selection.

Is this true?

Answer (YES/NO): YES